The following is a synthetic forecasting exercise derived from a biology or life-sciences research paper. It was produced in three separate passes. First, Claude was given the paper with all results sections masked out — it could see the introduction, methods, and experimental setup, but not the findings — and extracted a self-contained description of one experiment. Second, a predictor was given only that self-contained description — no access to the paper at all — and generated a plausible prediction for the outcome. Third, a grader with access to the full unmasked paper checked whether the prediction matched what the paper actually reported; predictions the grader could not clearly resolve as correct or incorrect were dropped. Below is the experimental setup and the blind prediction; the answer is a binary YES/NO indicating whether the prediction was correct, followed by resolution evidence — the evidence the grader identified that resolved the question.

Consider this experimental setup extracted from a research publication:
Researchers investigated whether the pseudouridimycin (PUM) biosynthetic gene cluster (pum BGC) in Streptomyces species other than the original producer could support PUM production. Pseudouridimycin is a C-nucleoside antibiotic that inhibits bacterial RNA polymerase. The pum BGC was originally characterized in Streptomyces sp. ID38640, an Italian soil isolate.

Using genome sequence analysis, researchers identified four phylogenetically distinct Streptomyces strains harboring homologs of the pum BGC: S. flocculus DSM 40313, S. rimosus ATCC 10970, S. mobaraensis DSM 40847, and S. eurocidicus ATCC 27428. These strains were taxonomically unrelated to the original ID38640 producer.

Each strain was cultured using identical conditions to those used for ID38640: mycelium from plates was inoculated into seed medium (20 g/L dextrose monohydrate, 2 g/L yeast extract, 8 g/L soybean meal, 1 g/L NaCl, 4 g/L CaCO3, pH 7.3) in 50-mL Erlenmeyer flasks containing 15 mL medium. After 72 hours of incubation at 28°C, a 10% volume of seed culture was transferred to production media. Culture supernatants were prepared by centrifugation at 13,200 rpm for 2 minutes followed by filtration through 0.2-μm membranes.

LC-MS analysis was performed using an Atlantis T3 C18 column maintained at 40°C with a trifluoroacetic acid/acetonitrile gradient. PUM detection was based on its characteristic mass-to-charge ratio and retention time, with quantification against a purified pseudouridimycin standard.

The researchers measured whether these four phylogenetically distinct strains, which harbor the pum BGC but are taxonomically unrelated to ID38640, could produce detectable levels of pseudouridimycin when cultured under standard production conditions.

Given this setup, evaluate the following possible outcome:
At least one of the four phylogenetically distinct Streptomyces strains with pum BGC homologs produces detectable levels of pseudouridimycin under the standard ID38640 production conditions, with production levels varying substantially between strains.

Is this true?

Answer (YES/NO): YES